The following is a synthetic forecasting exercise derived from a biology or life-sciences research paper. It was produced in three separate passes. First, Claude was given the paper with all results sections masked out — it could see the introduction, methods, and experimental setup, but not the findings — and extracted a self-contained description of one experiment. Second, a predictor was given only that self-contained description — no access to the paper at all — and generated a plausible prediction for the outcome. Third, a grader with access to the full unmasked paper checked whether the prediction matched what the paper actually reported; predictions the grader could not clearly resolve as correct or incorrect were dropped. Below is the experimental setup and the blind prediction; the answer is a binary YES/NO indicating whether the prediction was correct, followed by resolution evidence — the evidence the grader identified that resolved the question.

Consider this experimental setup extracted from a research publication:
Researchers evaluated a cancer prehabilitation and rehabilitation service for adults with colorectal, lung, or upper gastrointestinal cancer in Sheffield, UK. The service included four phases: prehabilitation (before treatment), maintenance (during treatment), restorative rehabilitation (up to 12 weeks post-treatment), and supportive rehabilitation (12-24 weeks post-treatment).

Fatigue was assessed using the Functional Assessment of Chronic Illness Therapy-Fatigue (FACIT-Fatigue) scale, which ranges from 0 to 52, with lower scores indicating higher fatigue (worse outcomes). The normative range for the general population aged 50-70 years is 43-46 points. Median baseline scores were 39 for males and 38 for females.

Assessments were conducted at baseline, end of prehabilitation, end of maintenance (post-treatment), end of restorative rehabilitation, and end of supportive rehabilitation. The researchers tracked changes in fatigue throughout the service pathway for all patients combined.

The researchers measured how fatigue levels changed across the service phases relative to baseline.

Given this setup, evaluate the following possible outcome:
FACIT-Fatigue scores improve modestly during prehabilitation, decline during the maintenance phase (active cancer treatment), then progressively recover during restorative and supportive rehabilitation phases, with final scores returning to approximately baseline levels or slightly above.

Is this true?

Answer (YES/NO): YES